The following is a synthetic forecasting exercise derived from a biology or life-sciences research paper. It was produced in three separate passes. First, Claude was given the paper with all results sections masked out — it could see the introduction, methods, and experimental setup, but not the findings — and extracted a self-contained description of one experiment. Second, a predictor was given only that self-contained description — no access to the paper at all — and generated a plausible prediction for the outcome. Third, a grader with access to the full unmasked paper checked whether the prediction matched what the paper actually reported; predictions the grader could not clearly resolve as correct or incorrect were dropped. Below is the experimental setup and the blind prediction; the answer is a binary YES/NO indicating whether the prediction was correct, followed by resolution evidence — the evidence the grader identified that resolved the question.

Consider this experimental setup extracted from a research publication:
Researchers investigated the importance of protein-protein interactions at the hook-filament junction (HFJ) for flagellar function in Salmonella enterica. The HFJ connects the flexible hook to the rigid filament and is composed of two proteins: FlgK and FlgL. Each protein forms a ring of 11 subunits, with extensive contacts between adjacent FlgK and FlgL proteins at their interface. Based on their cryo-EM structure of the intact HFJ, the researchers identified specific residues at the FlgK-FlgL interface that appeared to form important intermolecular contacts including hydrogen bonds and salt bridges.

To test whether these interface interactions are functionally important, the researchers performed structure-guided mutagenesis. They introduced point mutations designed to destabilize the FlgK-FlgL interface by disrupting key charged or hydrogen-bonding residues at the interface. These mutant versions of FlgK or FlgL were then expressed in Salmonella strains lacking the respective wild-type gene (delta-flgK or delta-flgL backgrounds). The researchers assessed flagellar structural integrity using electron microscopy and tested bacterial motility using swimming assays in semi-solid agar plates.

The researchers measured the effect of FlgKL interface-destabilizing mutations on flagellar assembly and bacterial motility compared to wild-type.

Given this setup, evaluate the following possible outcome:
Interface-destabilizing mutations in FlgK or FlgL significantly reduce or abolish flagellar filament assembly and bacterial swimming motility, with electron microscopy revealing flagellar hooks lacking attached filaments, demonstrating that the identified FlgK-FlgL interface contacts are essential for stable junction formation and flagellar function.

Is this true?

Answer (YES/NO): NO